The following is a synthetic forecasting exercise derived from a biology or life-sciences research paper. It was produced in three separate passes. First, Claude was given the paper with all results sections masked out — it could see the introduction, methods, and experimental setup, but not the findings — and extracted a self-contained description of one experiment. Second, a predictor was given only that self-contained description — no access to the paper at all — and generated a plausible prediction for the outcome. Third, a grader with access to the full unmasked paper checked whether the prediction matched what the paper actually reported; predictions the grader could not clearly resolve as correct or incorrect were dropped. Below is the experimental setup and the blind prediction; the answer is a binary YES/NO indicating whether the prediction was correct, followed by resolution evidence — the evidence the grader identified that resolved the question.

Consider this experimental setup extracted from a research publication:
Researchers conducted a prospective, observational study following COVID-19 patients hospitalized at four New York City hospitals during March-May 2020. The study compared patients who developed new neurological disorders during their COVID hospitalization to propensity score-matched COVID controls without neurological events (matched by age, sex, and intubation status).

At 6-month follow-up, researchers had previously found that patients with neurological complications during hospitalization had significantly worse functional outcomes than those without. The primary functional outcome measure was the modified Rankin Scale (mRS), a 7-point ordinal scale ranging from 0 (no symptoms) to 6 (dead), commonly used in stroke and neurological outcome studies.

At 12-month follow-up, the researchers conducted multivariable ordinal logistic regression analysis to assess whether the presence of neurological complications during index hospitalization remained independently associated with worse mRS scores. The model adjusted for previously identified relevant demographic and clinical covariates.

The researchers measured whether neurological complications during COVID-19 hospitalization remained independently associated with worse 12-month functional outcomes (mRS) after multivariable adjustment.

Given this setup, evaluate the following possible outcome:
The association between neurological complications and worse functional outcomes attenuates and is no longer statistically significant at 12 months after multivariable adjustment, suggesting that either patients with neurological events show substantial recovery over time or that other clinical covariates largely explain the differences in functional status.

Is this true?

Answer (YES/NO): YES